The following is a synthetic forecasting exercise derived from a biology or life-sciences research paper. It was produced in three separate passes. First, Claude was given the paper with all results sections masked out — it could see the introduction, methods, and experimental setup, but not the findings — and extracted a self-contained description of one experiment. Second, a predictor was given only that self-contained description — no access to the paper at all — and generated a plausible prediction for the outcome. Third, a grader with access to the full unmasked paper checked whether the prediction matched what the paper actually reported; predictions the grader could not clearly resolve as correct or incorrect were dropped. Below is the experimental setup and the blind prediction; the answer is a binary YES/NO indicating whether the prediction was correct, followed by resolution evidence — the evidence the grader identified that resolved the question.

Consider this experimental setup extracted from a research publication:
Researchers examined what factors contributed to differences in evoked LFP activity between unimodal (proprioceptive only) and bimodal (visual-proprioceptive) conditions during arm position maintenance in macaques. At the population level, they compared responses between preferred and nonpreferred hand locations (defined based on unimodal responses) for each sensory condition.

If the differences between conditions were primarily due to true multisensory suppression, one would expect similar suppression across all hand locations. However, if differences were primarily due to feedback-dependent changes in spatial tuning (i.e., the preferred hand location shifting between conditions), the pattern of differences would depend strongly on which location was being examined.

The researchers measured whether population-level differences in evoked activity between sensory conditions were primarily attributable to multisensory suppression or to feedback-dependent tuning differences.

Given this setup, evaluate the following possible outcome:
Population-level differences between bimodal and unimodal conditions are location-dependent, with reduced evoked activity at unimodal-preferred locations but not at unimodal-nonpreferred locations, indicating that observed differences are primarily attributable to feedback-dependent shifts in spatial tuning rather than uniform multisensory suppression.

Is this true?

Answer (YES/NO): YES